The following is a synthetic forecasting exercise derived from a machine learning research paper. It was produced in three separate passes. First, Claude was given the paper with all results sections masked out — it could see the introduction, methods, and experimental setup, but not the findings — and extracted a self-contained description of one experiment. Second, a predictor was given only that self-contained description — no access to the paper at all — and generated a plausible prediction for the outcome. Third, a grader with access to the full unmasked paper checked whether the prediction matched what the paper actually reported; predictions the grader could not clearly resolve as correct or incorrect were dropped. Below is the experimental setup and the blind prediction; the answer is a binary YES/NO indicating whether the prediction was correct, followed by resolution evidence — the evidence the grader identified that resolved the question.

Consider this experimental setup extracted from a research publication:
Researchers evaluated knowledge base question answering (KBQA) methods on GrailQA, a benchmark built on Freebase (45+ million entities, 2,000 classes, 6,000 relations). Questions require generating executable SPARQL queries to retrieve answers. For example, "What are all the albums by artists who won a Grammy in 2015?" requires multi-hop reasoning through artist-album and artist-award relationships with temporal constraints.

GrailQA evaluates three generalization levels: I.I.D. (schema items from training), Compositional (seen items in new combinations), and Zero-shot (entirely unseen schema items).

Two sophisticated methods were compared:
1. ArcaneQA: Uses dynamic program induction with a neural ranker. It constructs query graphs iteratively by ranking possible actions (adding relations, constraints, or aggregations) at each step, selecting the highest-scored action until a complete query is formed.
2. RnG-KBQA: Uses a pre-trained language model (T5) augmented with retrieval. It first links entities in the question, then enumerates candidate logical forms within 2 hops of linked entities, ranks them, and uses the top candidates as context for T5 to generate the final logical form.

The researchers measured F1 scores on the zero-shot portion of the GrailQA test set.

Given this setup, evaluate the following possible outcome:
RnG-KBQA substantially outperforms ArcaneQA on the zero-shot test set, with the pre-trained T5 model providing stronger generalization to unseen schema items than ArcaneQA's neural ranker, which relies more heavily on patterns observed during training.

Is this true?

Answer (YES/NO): NO